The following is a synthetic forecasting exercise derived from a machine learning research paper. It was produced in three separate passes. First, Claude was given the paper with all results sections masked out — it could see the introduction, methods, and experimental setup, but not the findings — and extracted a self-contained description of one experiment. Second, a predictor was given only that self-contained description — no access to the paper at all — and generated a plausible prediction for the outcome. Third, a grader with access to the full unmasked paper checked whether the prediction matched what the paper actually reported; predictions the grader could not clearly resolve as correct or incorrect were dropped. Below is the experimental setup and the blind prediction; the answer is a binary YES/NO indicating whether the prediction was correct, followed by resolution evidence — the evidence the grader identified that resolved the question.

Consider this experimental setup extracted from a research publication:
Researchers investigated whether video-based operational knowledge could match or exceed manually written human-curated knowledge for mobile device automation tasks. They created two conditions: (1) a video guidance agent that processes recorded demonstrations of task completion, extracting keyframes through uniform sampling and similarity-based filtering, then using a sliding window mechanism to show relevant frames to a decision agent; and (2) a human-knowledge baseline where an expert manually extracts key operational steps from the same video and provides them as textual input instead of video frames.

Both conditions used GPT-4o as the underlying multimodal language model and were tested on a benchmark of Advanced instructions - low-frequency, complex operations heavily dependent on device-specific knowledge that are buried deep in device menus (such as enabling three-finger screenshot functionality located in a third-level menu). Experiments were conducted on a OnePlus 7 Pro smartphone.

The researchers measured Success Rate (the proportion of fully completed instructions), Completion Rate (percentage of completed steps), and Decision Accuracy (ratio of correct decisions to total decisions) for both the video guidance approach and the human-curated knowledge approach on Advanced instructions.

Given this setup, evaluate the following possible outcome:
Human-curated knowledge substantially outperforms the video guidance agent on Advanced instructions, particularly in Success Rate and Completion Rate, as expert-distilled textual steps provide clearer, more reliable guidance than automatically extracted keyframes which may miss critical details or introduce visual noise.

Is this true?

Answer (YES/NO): NO